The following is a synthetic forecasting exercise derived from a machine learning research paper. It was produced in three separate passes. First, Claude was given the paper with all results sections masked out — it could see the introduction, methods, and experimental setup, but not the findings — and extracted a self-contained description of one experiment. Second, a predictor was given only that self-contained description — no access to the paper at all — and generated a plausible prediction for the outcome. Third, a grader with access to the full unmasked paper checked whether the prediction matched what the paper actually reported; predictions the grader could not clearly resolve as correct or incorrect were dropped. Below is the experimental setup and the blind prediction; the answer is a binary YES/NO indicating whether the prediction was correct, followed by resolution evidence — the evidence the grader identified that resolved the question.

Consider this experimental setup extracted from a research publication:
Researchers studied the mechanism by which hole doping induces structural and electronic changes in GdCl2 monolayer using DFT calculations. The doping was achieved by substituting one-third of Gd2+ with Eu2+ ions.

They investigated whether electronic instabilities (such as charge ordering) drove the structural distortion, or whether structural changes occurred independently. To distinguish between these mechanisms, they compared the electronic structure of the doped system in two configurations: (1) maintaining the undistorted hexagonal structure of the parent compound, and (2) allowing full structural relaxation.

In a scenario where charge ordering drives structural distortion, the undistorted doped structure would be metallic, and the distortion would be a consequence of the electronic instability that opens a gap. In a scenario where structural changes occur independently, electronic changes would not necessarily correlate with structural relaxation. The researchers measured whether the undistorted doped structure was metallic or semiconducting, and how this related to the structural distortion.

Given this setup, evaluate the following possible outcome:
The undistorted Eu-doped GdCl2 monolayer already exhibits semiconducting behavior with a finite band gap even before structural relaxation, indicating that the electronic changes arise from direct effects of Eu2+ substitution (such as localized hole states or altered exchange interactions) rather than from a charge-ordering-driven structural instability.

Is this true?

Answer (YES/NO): NO